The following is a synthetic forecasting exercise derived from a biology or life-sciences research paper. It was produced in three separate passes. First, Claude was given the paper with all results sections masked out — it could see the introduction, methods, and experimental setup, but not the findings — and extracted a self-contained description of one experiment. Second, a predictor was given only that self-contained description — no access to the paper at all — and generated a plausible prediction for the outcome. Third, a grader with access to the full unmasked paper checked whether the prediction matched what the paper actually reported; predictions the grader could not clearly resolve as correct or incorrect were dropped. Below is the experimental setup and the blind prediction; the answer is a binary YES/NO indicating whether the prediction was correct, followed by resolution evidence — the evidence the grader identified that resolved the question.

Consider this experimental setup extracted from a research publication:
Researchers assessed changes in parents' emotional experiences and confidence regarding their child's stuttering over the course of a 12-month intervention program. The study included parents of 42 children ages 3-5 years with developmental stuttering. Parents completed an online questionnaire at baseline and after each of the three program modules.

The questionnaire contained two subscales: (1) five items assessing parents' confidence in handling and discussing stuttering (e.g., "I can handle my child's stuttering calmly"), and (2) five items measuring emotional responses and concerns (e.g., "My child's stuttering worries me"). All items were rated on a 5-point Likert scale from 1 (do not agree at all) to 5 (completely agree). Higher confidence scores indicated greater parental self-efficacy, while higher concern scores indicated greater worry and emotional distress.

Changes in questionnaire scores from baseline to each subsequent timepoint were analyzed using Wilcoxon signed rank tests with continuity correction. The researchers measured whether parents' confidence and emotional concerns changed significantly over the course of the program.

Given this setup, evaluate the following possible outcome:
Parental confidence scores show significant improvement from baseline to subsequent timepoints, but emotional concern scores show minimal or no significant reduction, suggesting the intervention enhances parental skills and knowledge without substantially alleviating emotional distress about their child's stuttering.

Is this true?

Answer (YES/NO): NO